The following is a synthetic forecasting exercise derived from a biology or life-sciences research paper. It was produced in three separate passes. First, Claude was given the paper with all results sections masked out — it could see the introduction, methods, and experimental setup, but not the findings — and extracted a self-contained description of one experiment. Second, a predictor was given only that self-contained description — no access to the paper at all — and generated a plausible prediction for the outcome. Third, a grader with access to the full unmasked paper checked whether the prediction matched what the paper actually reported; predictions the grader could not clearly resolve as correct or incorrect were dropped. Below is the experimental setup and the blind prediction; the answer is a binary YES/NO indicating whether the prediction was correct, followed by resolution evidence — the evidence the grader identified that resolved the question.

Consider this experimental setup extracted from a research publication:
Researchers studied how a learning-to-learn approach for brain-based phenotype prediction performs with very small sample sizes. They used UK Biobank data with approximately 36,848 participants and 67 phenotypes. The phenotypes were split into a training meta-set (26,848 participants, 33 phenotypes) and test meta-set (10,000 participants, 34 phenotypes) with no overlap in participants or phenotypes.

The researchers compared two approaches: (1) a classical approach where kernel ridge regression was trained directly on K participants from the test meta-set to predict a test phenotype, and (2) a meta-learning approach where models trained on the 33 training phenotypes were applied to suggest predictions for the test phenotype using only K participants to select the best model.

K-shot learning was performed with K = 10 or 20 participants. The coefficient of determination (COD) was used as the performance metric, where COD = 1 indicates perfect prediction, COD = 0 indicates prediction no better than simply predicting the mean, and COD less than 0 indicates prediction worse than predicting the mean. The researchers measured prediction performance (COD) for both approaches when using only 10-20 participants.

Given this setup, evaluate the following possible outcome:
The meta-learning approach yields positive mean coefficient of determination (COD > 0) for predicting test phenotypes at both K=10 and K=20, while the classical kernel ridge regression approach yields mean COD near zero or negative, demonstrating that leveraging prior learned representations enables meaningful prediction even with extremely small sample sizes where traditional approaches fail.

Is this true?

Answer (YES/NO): NO